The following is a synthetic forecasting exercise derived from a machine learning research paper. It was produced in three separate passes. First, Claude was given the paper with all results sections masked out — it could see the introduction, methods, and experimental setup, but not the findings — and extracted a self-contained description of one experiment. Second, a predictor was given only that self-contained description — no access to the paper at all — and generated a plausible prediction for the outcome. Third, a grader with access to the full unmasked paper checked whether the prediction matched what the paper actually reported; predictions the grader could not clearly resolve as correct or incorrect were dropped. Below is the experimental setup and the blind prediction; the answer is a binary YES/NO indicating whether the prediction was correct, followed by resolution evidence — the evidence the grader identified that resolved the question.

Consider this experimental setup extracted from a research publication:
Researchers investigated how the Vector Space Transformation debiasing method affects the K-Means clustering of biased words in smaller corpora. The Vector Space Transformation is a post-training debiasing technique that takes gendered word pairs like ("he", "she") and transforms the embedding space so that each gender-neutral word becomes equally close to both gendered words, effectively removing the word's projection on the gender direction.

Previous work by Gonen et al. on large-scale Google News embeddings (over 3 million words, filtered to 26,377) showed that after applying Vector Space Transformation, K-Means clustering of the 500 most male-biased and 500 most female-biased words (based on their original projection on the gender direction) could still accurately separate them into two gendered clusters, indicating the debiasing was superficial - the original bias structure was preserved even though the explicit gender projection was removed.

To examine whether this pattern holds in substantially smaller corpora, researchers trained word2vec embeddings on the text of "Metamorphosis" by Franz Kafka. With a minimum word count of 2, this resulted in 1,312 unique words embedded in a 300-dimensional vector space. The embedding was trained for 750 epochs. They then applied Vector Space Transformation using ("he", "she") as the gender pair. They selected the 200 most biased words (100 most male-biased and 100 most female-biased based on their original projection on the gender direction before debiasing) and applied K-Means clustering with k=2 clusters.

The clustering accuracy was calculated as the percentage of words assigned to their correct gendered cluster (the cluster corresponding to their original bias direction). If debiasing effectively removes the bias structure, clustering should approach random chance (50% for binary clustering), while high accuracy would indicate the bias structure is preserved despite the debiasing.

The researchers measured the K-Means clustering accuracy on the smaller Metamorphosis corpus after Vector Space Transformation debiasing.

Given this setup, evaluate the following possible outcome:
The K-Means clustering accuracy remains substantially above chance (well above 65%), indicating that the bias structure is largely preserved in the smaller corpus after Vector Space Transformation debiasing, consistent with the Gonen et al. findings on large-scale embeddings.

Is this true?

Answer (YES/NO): YES